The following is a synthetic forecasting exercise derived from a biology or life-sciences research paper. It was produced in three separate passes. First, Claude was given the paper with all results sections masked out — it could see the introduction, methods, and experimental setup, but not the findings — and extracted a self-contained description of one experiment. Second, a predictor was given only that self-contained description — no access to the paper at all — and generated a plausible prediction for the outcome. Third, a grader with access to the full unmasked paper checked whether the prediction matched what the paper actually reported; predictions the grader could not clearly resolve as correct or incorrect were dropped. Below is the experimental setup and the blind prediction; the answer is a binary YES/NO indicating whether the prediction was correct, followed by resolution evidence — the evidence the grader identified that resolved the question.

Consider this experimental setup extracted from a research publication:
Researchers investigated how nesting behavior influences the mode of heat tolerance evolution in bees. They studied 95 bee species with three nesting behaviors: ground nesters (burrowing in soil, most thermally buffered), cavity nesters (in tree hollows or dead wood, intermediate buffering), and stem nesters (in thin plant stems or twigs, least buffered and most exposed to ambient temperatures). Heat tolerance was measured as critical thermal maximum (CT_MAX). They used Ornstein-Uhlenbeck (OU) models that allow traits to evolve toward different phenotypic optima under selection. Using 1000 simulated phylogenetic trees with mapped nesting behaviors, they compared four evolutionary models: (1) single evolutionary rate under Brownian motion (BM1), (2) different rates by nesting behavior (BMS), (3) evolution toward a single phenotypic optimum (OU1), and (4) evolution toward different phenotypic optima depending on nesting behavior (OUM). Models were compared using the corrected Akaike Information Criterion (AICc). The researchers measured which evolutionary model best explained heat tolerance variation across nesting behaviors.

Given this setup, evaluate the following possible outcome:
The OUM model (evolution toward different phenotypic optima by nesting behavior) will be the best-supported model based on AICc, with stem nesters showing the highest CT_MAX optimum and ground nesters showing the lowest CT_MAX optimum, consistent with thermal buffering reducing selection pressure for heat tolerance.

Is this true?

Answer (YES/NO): YES